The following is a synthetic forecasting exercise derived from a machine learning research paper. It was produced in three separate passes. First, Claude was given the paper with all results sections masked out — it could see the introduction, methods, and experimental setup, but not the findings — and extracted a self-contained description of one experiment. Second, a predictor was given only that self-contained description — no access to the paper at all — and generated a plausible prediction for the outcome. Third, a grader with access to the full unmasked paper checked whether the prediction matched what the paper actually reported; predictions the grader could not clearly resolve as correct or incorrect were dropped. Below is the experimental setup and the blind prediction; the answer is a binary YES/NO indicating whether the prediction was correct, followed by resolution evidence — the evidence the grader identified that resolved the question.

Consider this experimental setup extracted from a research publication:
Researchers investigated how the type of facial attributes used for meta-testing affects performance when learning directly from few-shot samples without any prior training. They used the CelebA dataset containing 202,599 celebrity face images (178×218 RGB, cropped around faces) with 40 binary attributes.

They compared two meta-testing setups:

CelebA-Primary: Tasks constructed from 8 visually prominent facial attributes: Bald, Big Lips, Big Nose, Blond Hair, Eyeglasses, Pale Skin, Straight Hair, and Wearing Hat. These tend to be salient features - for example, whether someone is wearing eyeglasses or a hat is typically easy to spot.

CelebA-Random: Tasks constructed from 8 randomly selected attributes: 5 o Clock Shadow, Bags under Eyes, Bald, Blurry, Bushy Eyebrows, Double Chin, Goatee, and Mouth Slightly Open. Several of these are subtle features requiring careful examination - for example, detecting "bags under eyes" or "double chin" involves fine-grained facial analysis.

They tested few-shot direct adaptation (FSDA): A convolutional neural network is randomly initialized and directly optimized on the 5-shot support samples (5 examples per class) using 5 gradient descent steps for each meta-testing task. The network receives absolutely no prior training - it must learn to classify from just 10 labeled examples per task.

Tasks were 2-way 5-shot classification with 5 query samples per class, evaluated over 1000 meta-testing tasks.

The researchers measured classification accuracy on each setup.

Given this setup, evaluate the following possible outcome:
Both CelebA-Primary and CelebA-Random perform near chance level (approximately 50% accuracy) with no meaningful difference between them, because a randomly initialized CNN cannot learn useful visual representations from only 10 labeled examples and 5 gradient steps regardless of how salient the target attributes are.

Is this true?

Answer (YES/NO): NO